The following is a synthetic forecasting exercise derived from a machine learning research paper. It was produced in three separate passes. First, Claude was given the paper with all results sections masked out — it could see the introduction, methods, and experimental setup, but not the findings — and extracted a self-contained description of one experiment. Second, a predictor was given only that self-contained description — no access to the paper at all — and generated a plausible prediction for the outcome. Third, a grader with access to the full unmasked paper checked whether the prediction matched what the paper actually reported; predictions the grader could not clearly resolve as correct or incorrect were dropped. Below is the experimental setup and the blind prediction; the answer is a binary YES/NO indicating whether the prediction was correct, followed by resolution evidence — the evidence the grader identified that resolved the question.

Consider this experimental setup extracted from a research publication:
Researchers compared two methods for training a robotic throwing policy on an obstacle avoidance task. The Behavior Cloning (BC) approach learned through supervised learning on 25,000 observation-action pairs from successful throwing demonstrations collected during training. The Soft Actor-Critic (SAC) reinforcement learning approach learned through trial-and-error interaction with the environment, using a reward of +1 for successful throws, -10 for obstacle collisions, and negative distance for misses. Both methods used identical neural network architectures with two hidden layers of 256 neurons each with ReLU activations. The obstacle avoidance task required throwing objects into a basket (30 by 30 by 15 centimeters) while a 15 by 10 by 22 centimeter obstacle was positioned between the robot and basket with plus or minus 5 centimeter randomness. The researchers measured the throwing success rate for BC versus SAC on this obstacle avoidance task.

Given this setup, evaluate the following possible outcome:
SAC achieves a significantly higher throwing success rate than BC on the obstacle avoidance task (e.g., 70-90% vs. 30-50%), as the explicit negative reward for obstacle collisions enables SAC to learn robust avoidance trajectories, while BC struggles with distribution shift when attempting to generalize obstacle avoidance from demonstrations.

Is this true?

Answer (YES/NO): NO